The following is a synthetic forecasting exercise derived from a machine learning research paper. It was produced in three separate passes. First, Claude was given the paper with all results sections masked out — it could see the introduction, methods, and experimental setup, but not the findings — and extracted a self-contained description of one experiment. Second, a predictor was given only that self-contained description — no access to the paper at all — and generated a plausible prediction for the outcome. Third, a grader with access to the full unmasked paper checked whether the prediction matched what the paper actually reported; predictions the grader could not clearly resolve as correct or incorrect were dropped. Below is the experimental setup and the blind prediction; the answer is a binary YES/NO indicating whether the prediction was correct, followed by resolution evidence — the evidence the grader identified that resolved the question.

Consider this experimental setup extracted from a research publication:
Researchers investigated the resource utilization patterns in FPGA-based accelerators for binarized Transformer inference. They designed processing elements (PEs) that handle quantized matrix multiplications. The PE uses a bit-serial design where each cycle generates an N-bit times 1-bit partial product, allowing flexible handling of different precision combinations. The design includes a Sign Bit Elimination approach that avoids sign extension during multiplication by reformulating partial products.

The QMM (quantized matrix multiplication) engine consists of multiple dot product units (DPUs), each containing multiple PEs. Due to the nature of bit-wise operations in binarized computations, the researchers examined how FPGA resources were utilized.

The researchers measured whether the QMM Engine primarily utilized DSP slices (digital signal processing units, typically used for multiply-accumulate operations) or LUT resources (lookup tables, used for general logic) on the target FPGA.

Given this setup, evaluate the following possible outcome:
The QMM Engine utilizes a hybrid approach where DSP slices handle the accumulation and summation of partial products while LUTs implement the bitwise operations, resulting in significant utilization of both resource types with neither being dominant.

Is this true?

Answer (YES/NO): NO